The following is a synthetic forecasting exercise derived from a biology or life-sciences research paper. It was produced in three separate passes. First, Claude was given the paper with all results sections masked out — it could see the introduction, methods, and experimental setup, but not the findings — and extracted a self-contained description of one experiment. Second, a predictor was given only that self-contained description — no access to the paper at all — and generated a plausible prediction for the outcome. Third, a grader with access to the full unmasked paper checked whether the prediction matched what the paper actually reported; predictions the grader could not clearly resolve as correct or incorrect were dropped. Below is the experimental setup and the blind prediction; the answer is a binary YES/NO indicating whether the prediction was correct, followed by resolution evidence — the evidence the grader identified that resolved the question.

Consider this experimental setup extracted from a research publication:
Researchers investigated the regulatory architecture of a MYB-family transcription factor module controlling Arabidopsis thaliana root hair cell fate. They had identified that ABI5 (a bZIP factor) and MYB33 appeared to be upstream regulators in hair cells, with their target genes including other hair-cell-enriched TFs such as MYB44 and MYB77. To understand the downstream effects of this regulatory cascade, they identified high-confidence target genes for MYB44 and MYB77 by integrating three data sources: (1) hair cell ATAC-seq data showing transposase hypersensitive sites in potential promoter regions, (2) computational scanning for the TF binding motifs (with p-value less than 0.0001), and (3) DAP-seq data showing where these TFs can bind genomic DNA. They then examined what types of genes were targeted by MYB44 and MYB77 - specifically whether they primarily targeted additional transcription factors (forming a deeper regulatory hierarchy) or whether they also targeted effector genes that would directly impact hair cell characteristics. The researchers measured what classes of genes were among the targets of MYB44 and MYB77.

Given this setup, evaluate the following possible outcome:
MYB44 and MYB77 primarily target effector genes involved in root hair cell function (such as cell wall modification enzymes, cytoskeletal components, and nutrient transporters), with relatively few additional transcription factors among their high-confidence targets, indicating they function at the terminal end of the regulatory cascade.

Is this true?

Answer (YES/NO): NO